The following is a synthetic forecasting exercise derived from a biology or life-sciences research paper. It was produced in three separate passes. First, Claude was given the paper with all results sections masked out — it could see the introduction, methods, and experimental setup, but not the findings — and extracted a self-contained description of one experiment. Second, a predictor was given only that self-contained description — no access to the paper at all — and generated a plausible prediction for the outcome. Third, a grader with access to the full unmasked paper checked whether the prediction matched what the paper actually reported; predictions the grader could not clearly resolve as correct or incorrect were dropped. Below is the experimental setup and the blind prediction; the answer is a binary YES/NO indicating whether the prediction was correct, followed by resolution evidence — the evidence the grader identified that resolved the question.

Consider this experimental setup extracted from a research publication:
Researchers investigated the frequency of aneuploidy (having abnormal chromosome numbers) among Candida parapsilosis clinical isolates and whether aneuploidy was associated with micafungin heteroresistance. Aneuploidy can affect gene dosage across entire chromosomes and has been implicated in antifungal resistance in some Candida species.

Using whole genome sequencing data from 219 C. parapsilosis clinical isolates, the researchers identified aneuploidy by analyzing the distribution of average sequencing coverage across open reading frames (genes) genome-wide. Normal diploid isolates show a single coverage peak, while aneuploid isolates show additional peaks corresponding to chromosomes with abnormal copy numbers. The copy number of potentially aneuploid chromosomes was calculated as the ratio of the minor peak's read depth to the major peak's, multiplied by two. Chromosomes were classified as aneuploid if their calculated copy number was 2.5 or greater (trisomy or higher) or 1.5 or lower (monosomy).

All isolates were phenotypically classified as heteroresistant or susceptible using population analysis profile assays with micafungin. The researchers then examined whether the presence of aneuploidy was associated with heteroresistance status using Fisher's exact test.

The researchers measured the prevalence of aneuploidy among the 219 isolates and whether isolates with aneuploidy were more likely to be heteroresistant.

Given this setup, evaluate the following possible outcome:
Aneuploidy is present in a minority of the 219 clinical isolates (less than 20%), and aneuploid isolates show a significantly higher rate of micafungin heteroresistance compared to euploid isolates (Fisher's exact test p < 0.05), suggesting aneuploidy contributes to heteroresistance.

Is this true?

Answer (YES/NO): NO